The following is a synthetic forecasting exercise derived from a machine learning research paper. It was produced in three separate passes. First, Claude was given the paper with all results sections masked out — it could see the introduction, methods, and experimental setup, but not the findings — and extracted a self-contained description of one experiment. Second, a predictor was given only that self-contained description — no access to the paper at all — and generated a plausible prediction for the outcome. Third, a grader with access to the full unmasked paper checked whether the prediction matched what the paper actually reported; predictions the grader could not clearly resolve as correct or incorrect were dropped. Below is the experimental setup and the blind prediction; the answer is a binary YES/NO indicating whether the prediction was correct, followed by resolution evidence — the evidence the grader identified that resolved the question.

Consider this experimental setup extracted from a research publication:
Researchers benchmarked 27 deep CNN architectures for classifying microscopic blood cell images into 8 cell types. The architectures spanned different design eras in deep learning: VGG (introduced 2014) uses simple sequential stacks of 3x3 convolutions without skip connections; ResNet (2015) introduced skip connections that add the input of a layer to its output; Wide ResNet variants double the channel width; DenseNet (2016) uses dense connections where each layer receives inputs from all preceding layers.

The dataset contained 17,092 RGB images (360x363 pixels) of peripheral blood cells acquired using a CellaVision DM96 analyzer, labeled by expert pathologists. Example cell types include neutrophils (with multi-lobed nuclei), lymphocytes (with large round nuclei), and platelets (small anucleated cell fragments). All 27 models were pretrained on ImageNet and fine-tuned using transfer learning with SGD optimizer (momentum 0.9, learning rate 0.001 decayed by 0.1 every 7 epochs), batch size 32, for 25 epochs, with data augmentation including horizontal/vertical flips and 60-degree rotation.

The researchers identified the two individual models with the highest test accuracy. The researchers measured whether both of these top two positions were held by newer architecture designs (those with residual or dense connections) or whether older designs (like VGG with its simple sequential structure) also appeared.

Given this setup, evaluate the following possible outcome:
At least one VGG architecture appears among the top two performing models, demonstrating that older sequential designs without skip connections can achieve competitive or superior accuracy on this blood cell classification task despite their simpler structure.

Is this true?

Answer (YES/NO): YES